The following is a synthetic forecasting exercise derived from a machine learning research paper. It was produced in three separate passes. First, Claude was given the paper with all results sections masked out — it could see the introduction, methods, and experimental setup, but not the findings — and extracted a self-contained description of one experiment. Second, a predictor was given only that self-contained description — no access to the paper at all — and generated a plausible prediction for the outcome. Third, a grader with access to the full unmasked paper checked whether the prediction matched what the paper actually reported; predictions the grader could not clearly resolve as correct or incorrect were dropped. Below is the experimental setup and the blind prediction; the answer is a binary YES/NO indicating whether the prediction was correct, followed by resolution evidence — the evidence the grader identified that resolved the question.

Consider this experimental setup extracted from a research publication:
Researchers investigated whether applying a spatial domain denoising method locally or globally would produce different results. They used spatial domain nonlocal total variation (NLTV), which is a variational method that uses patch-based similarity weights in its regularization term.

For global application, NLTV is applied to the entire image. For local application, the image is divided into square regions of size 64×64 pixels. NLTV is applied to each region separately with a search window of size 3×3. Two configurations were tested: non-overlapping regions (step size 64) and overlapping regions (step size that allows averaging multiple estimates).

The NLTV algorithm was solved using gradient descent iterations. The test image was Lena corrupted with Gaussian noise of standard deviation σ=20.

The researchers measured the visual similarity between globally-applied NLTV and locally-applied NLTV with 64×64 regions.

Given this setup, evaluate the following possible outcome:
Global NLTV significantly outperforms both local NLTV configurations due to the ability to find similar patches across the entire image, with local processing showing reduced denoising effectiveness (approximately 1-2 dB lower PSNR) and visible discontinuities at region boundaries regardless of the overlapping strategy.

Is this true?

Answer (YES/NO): NO